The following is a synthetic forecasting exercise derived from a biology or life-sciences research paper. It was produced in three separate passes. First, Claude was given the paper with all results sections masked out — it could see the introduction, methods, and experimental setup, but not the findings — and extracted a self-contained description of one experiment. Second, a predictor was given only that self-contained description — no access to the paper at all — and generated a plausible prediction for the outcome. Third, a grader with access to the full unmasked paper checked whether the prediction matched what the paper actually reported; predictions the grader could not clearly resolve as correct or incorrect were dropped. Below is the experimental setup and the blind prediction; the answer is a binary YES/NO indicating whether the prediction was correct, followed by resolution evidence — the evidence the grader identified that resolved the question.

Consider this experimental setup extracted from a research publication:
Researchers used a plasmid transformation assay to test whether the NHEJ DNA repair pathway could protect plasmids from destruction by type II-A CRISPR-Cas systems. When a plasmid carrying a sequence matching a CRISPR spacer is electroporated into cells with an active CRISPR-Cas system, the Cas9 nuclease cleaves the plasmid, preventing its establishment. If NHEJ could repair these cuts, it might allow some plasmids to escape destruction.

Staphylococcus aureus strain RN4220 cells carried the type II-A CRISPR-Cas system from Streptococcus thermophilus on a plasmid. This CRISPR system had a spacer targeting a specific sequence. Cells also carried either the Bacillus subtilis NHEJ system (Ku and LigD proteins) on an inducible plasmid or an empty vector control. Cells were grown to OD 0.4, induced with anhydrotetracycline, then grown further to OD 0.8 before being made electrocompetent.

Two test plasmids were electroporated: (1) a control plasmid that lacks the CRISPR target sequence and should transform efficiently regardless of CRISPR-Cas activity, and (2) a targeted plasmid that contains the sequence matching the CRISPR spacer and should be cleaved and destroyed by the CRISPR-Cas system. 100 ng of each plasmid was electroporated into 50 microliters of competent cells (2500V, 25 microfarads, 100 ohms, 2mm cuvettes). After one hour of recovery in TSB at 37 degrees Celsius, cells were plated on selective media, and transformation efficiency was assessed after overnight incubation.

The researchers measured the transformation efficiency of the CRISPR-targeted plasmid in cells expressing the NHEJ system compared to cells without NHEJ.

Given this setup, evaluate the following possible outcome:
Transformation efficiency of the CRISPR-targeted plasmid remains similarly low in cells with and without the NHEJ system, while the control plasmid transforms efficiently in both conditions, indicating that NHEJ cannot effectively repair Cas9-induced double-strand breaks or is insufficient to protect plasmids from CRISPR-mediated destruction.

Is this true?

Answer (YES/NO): YES